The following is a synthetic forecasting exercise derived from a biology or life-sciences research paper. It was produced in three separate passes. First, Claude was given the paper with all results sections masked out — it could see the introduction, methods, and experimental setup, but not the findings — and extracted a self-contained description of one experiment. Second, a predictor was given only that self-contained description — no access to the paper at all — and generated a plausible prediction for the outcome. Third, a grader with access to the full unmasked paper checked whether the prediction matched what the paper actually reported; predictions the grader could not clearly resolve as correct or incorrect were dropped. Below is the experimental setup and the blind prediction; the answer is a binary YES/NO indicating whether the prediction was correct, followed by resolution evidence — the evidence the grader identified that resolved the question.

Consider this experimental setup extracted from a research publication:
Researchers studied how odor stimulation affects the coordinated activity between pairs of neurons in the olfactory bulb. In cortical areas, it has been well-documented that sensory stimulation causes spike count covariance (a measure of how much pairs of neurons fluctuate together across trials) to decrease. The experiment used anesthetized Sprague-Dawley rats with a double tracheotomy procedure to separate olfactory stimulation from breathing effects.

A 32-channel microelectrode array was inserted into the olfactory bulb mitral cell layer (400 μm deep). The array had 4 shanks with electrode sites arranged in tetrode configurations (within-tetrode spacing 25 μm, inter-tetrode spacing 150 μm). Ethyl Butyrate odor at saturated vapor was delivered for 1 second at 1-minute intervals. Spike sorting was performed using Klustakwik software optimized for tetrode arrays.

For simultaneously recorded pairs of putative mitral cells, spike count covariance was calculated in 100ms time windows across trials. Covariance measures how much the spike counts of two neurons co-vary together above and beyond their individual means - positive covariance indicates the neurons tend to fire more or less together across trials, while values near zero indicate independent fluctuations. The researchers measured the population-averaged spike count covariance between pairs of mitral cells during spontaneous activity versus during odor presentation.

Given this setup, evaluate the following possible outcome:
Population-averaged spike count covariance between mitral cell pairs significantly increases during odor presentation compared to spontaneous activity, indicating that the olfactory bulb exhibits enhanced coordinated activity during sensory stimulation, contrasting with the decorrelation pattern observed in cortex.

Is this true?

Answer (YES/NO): YES